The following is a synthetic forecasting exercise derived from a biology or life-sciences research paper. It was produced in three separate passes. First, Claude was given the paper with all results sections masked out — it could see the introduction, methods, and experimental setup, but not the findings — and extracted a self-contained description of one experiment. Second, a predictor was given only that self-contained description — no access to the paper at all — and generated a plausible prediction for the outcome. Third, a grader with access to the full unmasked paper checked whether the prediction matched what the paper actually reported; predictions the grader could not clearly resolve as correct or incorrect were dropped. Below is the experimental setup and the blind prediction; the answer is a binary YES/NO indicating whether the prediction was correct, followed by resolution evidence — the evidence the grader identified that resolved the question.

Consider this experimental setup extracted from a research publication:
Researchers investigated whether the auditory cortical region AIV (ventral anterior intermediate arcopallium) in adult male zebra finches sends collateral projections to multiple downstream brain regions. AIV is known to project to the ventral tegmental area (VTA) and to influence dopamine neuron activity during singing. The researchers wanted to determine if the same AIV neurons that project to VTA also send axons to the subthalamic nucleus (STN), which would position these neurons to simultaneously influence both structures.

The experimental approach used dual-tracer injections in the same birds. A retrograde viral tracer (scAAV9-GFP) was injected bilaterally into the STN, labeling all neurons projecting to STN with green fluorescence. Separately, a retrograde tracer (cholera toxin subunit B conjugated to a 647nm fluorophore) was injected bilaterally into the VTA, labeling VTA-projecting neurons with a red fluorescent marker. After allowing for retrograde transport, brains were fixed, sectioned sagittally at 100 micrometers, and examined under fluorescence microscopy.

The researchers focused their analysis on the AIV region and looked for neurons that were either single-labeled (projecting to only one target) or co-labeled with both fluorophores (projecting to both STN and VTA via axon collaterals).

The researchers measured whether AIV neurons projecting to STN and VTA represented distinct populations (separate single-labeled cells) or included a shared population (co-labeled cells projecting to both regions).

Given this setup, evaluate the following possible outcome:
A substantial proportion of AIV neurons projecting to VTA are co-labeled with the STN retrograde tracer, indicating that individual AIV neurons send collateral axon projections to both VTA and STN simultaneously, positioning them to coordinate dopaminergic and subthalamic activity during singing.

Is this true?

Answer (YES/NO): NO